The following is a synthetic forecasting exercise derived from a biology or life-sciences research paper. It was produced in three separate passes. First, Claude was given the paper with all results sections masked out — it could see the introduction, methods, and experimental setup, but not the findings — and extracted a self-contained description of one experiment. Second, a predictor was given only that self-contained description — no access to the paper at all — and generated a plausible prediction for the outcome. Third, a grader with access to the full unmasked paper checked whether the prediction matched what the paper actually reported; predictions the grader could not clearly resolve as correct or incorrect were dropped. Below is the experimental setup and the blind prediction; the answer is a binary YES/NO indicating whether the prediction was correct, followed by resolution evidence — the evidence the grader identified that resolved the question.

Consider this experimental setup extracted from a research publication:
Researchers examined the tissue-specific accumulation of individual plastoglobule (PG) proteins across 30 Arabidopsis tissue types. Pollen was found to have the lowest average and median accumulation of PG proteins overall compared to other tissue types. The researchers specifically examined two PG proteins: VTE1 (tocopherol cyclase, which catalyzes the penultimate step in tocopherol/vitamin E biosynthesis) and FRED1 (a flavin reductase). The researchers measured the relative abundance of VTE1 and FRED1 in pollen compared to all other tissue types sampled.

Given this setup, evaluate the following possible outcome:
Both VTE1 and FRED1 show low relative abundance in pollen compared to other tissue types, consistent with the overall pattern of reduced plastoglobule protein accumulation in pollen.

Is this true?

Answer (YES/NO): NO